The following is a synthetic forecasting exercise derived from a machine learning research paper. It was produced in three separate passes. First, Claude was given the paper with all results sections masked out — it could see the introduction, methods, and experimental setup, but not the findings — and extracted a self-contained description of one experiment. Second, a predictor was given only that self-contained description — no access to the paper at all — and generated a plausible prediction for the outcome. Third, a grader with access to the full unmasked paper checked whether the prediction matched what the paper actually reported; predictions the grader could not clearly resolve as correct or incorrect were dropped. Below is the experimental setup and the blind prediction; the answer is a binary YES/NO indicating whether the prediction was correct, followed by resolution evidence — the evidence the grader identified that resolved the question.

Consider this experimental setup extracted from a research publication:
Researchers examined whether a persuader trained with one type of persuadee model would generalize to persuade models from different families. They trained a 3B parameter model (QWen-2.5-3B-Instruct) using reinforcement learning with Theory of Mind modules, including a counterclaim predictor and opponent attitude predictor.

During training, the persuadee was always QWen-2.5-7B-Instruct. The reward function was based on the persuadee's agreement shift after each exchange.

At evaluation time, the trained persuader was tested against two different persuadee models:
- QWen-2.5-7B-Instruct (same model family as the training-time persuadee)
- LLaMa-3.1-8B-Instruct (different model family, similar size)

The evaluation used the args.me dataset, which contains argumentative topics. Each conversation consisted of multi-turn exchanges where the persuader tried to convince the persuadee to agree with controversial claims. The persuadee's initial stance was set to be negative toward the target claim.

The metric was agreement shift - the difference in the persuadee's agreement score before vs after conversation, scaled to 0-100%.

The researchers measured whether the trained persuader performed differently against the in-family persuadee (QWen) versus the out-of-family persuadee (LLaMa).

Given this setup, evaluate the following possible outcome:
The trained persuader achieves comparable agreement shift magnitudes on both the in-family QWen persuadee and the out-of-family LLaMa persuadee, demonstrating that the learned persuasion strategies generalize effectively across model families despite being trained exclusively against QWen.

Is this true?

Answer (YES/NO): NO